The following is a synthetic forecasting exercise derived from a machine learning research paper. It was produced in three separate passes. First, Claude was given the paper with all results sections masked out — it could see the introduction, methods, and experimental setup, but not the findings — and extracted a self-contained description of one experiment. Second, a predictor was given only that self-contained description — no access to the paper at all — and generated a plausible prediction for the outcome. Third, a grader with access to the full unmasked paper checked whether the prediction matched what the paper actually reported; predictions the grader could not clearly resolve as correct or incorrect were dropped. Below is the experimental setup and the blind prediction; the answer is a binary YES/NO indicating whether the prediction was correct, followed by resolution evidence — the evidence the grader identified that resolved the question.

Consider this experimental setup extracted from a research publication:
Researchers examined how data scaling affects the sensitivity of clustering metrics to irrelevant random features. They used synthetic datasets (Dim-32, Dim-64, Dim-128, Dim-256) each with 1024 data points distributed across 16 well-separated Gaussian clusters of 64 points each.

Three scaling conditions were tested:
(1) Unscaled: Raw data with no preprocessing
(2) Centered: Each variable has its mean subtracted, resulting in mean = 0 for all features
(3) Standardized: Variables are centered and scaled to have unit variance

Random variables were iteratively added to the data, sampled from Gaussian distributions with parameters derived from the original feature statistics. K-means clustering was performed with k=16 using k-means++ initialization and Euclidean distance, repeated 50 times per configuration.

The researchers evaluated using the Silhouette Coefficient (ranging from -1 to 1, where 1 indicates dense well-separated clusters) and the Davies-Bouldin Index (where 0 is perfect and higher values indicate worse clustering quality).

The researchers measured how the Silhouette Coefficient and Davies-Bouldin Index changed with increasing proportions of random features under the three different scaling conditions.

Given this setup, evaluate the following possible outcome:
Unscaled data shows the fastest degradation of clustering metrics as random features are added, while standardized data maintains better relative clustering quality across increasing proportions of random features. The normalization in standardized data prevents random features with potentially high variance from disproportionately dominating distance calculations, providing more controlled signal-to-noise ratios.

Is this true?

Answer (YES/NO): NO